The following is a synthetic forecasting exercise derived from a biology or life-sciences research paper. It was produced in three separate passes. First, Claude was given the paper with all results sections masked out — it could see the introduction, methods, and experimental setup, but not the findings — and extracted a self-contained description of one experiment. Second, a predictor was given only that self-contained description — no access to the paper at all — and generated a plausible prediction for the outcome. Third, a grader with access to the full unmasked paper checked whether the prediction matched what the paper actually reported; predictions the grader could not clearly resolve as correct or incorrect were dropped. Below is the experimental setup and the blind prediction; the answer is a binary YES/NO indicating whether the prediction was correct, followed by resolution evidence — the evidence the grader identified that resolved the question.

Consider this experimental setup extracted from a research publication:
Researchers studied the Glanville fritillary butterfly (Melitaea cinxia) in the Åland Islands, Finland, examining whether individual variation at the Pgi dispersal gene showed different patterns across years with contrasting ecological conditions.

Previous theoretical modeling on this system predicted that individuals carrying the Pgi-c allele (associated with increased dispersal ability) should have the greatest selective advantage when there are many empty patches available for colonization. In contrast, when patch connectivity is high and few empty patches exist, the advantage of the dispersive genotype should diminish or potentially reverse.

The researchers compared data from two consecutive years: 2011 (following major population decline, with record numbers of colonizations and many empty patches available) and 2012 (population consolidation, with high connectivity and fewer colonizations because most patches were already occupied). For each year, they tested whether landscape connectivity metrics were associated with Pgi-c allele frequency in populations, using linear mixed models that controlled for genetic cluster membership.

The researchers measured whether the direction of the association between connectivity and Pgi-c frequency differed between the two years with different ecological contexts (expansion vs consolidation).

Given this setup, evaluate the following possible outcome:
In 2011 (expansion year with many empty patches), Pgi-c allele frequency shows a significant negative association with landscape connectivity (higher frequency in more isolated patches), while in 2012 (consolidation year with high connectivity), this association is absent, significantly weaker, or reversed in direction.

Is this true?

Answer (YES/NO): YES